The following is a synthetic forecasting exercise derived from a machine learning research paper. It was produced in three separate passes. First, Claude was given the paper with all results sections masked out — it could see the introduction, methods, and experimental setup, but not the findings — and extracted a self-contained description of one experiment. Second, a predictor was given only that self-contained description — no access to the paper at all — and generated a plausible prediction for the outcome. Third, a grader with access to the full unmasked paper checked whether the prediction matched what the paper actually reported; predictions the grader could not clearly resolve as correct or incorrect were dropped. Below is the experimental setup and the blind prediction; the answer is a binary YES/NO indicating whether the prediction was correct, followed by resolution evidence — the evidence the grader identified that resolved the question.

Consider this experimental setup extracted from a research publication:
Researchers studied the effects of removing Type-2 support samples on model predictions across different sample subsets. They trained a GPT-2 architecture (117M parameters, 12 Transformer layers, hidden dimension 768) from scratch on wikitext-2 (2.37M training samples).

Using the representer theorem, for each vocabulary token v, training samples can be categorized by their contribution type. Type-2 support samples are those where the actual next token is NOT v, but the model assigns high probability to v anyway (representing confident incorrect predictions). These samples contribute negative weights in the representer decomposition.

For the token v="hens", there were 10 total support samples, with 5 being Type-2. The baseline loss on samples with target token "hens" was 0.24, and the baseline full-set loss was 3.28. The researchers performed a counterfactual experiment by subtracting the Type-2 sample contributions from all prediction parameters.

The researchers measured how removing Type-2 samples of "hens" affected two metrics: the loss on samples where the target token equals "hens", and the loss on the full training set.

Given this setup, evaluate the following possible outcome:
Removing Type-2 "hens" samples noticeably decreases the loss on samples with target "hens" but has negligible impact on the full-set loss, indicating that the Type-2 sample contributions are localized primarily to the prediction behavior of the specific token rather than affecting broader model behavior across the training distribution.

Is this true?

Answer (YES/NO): NO